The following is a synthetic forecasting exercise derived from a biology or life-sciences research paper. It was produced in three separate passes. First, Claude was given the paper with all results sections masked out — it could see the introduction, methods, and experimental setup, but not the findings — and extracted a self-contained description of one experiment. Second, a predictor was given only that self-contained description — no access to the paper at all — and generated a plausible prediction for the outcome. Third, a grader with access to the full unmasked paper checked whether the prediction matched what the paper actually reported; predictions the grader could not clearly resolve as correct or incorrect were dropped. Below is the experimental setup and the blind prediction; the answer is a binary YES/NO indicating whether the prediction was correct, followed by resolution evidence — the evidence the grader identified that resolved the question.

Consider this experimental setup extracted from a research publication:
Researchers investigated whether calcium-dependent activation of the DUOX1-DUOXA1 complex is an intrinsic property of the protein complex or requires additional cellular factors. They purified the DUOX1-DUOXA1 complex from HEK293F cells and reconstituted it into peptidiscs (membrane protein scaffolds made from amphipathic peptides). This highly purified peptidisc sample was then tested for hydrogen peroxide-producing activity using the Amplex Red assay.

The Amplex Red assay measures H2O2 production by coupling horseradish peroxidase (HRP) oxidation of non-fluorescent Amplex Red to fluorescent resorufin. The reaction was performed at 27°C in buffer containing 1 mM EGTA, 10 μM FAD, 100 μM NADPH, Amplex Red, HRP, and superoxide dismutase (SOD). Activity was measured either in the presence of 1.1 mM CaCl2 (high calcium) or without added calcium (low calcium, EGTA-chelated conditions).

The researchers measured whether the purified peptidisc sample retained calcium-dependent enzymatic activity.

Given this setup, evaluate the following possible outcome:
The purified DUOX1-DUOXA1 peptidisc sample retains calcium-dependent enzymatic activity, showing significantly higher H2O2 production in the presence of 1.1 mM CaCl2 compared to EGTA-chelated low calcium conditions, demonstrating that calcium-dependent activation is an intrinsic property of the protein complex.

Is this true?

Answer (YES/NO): YES